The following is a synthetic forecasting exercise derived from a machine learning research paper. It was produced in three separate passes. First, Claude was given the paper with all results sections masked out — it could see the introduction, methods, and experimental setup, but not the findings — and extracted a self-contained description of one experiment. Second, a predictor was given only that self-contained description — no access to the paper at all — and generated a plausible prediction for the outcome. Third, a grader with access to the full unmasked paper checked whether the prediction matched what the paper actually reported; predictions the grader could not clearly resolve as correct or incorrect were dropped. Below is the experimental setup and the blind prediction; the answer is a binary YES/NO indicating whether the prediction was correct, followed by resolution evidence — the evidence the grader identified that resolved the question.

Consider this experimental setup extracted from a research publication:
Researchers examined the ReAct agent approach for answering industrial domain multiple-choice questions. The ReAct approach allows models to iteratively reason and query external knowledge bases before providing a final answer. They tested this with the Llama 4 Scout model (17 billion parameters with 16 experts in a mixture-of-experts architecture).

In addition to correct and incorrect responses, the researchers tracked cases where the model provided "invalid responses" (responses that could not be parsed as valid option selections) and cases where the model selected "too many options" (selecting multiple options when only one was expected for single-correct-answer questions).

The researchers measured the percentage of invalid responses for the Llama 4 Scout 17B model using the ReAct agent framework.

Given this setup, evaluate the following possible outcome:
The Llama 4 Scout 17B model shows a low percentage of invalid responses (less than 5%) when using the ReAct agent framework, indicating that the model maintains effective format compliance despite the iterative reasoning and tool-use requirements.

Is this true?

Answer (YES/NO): YES